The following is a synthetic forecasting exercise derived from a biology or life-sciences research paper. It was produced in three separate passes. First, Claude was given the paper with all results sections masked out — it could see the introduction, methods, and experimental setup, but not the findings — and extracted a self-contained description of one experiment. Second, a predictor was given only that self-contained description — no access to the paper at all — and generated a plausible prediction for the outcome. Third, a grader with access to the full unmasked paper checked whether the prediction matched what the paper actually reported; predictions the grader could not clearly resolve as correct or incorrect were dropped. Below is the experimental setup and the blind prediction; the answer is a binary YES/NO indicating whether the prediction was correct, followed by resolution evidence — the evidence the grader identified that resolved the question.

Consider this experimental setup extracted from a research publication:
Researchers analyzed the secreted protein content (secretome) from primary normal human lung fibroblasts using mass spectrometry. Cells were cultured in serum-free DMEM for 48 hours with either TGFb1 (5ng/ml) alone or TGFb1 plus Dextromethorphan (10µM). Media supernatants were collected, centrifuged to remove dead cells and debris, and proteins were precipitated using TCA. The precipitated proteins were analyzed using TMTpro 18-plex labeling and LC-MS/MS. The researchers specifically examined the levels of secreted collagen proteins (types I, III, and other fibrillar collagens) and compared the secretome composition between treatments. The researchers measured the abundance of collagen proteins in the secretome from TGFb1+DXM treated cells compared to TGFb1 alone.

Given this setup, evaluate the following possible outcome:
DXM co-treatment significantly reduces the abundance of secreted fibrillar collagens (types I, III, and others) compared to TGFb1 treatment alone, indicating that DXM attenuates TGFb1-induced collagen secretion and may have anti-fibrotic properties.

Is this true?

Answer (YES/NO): YES